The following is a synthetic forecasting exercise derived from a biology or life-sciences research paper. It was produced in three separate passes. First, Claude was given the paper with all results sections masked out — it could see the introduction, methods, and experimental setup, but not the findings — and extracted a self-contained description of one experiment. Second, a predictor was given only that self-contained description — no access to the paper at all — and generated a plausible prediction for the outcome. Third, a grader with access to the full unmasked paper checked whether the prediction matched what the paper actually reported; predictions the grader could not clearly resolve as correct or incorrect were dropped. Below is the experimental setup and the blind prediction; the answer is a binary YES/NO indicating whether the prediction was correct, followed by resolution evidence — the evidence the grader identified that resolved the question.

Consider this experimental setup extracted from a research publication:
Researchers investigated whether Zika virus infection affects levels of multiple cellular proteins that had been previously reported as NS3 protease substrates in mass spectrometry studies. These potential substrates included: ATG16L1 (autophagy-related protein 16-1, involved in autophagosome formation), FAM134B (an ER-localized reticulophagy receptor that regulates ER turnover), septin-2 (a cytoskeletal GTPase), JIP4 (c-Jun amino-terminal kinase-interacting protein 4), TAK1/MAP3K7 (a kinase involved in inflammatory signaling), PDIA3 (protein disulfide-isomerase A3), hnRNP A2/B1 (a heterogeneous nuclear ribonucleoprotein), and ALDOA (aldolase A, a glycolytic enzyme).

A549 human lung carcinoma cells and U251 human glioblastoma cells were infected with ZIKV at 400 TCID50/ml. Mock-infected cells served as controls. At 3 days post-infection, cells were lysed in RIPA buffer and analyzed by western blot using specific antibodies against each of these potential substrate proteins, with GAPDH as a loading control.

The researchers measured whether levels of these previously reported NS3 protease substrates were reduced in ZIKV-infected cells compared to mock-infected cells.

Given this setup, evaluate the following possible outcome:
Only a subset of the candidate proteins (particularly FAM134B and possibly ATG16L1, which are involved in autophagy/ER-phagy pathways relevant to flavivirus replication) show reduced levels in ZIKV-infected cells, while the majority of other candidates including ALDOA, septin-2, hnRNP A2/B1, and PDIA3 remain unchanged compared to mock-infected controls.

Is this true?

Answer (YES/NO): NO